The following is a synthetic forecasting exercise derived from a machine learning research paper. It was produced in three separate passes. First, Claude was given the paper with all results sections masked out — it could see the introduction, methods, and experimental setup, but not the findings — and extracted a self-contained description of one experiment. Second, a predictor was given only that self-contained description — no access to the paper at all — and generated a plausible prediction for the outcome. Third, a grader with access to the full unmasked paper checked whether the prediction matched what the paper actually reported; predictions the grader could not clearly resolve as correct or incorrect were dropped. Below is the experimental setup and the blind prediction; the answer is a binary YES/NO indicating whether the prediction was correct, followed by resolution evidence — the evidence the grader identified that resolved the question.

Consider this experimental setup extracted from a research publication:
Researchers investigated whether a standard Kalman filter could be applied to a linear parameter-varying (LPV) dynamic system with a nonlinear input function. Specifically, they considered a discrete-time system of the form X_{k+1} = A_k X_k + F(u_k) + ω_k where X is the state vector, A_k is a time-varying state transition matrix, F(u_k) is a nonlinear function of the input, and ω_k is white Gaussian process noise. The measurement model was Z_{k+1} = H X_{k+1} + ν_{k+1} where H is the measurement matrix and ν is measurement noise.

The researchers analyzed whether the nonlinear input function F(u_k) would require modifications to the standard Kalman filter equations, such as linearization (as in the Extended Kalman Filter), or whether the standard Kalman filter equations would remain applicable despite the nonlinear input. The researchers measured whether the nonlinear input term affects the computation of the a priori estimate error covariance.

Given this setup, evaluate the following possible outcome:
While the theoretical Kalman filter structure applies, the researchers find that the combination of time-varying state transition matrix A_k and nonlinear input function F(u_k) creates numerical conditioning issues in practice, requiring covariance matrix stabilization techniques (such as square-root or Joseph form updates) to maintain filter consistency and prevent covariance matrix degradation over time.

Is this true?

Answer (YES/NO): NO